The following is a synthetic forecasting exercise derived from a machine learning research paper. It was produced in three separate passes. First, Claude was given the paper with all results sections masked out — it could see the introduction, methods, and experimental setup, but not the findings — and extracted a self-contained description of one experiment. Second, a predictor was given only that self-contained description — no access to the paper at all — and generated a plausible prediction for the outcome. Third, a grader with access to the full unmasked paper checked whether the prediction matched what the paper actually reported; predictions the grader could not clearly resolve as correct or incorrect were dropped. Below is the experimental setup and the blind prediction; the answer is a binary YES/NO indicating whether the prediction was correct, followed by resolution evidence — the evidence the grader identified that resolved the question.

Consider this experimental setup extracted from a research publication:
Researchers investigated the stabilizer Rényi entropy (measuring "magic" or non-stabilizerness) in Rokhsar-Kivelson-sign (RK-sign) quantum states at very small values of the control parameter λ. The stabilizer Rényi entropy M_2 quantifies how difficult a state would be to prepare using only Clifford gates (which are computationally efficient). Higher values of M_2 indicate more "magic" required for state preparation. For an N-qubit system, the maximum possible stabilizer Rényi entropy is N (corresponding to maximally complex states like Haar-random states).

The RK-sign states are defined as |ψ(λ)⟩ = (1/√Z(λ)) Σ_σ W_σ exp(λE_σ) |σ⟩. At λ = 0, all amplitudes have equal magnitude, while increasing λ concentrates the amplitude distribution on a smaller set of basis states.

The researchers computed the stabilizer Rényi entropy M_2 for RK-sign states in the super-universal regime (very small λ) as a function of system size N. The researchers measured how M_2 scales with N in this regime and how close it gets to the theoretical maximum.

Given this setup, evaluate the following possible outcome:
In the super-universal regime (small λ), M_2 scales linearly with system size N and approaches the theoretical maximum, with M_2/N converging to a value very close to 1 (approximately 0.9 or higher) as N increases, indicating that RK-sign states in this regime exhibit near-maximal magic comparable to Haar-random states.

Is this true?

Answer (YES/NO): YES